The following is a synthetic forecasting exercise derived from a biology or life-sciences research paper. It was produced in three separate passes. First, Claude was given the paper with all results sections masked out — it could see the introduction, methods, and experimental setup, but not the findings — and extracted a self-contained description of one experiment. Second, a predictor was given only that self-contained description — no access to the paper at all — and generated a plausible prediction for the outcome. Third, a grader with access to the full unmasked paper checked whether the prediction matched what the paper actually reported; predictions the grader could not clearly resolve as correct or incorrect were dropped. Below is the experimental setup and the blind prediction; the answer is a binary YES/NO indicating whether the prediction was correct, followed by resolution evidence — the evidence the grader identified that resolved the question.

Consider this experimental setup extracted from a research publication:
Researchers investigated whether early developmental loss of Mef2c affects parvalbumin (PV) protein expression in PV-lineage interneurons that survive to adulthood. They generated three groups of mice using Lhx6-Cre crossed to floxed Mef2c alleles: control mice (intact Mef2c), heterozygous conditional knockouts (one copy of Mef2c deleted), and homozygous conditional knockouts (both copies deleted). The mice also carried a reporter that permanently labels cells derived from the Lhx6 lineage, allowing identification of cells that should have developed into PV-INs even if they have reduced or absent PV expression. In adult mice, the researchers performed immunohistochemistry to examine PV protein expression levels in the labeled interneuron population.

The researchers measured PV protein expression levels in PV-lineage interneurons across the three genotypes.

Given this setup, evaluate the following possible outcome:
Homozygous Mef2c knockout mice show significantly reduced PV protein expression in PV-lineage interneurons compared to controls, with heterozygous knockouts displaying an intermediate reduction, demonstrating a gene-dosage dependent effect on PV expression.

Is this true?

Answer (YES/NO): NO